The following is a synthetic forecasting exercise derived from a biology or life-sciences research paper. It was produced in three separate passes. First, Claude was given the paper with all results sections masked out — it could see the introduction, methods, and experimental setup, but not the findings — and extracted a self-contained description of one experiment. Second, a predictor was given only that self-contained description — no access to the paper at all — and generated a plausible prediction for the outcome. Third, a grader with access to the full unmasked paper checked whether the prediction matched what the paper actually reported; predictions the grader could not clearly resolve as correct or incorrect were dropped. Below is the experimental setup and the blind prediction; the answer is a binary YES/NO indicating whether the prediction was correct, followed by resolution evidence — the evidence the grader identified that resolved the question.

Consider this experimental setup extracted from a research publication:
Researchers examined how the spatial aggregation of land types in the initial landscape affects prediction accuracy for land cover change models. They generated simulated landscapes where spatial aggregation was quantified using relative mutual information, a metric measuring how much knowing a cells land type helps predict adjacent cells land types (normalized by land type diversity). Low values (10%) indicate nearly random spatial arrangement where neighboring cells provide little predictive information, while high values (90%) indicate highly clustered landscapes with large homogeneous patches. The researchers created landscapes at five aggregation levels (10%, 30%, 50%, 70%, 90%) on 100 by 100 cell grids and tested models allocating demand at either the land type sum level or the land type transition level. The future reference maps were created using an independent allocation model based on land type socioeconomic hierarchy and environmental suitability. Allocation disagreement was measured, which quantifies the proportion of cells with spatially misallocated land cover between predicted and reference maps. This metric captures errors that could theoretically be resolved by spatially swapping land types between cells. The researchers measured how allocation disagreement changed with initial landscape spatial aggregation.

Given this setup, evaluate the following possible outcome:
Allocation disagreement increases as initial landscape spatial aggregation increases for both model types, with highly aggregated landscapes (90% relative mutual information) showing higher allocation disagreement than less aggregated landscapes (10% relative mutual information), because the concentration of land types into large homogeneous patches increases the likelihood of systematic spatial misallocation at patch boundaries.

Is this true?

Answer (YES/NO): NO